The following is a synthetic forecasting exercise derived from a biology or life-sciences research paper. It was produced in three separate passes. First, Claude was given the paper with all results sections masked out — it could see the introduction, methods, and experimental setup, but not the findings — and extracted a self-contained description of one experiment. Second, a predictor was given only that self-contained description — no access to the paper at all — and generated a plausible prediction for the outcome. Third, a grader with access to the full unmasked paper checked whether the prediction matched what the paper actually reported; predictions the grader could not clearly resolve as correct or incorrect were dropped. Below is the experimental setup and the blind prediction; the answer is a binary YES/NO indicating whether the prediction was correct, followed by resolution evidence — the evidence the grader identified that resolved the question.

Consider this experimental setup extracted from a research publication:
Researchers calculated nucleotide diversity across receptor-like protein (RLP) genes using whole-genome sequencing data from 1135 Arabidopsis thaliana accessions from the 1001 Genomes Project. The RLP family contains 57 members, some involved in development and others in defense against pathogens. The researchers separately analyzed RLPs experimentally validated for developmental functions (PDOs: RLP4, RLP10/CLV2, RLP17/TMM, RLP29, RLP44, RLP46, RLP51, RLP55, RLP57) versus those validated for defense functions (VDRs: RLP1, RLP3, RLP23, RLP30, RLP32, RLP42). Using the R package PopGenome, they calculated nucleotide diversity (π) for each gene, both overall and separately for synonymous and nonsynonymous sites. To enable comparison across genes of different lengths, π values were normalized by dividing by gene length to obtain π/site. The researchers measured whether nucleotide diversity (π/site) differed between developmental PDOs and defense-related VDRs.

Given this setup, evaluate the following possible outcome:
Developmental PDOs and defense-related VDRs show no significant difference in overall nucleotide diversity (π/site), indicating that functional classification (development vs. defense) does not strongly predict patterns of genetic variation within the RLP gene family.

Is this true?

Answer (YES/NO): NO